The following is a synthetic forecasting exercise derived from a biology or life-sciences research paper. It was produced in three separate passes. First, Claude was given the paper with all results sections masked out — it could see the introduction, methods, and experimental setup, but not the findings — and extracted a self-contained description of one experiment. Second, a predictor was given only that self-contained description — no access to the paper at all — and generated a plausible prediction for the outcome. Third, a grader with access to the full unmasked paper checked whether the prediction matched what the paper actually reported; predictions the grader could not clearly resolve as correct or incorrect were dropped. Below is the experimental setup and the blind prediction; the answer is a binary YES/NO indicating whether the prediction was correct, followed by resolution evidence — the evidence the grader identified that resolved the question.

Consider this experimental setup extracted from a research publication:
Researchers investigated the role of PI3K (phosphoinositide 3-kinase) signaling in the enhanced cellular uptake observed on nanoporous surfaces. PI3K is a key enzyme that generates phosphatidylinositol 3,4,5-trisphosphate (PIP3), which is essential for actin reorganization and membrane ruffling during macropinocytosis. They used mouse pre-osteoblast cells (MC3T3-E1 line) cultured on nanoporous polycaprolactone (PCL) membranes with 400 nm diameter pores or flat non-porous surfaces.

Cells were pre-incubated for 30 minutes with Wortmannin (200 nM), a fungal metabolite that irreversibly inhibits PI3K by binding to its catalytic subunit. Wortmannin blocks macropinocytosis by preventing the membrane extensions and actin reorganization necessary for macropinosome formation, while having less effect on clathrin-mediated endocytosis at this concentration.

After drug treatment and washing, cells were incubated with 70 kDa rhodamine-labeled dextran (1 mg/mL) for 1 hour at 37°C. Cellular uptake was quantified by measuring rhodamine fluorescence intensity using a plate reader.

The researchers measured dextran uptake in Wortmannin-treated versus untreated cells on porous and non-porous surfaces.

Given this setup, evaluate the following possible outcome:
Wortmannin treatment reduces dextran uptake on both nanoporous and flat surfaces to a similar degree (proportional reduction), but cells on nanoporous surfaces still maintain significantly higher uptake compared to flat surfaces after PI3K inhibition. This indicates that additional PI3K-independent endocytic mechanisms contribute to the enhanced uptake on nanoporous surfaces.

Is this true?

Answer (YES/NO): NO